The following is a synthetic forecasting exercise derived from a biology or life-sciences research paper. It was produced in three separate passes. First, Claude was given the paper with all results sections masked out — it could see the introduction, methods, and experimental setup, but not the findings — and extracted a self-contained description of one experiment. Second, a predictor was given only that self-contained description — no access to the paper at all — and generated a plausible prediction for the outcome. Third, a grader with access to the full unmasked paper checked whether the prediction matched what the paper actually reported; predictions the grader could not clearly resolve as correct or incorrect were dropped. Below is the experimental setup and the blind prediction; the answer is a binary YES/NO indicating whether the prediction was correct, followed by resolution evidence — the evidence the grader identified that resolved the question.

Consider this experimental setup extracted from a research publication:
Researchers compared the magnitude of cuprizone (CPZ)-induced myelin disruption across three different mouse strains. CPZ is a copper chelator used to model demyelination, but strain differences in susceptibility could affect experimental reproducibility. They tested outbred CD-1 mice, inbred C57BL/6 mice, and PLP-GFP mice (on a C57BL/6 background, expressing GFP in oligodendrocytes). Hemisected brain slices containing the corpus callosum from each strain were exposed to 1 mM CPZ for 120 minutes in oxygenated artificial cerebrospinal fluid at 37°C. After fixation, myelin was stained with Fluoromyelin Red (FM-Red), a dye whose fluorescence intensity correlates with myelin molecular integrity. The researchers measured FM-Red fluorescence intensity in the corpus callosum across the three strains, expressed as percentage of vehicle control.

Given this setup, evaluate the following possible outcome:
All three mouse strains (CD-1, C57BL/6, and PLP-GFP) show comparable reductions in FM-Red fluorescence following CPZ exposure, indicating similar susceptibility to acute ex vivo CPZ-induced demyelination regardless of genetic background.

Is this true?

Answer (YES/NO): NO